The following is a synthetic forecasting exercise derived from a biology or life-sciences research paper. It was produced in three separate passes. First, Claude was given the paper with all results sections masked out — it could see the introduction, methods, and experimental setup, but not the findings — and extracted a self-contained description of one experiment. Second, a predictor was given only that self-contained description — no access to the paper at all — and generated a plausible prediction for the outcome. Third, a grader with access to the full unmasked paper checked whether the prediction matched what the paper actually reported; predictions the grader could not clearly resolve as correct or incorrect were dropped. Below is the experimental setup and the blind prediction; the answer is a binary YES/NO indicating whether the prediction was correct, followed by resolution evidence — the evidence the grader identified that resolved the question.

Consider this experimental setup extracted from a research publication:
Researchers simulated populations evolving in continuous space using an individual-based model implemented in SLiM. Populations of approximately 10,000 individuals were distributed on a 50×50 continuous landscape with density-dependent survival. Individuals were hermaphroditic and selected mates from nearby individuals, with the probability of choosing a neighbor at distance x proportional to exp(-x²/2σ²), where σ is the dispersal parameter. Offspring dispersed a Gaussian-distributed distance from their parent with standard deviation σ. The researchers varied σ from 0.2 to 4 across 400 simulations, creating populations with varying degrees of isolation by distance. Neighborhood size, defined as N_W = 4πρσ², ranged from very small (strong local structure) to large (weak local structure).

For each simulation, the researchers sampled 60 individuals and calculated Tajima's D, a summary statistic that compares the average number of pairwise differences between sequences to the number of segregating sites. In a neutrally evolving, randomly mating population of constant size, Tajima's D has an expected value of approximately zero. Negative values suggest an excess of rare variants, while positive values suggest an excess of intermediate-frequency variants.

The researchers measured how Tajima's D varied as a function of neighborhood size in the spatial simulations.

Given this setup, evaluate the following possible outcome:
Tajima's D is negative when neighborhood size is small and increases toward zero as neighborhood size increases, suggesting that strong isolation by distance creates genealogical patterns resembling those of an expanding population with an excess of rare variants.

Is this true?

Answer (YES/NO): NO